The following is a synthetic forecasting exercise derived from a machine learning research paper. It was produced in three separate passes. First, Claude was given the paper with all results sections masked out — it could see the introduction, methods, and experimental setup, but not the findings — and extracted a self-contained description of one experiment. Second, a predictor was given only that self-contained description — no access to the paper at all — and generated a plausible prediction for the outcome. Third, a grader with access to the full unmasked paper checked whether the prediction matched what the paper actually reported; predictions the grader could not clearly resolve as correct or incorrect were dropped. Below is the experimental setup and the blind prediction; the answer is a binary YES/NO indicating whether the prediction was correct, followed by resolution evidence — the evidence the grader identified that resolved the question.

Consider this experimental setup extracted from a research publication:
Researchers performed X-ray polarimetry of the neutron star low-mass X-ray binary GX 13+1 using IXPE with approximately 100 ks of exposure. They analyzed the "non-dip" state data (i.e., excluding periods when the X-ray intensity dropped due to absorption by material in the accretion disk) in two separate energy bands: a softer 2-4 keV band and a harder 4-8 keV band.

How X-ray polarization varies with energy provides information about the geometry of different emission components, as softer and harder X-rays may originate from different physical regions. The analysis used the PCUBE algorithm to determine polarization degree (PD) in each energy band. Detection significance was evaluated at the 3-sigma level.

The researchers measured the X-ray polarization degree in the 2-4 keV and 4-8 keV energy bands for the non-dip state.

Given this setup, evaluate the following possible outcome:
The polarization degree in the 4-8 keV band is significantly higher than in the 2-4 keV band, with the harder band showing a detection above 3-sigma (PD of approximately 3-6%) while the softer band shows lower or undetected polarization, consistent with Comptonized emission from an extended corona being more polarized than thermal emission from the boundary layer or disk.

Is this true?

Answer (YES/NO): NO